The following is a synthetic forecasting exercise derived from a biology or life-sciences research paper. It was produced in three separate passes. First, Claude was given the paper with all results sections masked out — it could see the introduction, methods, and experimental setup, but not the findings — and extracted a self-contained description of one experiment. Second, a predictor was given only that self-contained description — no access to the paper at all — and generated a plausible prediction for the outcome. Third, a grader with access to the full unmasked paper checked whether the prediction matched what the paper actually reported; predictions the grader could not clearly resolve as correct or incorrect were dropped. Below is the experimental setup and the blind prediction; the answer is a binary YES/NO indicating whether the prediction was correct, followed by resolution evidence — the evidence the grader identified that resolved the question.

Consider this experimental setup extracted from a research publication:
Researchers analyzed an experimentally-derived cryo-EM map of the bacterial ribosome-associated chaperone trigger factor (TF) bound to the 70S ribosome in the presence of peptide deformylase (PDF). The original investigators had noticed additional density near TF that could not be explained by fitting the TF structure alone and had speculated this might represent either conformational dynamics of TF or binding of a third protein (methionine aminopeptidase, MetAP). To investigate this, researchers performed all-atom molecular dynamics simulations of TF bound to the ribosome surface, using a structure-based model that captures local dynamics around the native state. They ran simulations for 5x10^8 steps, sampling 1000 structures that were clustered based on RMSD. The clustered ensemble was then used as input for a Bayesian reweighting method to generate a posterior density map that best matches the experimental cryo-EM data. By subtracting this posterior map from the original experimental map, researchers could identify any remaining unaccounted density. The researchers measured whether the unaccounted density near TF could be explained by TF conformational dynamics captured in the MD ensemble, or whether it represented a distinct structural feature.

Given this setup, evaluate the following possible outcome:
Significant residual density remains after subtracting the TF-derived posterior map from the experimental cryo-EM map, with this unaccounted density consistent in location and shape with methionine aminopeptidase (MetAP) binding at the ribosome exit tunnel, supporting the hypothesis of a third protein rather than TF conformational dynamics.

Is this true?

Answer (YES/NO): YES